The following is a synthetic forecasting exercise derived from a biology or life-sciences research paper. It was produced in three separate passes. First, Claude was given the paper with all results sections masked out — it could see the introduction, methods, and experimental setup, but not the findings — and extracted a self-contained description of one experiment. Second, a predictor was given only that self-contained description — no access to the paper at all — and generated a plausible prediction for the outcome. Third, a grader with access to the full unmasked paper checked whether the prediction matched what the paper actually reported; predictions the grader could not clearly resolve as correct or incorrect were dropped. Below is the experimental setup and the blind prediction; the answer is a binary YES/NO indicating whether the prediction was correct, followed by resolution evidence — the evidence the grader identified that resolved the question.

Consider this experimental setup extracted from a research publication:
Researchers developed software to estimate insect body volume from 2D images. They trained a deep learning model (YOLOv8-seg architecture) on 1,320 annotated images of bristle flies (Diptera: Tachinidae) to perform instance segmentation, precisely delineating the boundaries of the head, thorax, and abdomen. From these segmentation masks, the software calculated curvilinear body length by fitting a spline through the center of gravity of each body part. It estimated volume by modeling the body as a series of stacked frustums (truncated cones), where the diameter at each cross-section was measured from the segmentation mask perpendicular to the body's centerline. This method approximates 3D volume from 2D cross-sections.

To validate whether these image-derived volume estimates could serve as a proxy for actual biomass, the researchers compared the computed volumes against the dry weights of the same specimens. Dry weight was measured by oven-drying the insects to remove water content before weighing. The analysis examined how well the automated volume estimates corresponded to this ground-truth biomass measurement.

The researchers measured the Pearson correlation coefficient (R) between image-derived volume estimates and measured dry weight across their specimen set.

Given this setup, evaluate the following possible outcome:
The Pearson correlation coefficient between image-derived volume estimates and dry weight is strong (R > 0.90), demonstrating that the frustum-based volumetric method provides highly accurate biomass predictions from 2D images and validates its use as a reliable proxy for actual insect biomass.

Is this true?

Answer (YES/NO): YES